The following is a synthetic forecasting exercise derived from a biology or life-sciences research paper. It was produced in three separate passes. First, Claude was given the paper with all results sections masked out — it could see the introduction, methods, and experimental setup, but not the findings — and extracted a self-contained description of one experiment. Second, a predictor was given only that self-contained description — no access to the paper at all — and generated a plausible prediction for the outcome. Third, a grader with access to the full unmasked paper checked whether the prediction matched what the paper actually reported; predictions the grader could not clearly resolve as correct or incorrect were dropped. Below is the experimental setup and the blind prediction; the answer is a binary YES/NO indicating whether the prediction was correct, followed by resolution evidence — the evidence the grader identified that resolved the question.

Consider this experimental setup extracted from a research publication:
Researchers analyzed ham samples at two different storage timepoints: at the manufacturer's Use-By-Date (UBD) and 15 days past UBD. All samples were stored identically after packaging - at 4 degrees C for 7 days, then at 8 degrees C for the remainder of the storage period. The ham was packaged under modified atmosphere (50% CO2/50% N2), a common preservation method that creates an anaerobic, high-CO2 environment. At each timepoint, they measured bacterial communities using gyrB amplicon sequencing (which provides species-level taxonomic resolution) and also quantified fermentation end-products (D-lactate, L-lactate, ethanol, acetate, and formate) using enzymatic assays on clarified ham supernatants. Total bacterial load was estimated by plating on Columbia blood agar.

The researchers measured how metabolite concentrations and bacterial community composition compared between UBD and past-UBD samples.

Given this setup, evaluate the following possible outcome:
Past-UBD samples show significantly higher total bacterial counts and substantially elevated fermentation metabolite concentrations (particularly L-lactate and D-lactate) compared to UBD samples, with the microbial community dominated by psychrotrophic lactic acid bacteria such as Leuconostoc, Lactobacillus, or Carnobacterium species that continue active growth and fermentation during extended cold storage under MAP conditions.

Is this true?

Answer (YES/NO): NO